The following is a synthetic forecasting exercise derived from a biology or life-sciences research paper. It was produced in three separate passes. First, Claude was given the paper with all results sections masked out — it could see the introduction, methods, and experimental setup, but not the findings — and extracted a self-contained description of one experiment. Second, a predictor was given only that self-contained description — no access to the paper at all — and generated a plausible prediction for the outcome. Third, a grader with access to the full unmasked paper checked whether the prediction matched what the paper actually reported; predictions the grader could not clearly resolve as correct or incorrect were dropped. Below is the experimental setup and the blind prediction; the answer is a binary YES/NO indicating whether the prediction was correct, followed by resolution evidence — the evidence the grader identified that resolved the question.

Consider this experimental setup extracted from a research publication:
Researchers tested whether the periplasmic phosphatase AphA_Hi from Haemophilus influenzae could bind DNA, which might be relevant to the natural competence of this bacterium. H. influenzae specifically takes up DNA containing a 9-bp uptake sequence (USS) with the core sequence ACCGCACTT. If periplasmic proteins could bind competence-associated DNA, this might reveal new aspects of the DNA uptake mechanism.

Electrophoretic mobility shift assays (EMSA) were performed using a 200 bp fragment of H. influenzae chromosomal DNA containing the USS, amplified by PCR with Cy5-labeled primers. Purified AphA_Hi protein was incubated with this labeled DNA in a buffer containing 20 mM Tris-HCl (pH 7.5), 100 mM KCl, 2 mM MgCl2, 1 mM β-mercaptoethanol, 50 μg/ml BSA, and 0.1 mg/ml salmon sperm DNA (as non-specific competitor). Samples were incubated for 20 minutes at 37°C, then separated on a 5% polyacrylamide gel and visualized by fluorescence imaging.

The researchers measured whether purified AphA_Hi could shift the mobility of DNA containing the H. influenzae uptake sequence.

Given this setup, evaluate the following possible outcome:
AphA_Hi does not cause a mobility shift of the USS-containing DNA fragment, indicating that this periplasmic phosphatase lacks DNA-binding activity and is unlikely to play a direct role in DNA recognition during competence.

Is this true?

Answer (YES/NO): YES